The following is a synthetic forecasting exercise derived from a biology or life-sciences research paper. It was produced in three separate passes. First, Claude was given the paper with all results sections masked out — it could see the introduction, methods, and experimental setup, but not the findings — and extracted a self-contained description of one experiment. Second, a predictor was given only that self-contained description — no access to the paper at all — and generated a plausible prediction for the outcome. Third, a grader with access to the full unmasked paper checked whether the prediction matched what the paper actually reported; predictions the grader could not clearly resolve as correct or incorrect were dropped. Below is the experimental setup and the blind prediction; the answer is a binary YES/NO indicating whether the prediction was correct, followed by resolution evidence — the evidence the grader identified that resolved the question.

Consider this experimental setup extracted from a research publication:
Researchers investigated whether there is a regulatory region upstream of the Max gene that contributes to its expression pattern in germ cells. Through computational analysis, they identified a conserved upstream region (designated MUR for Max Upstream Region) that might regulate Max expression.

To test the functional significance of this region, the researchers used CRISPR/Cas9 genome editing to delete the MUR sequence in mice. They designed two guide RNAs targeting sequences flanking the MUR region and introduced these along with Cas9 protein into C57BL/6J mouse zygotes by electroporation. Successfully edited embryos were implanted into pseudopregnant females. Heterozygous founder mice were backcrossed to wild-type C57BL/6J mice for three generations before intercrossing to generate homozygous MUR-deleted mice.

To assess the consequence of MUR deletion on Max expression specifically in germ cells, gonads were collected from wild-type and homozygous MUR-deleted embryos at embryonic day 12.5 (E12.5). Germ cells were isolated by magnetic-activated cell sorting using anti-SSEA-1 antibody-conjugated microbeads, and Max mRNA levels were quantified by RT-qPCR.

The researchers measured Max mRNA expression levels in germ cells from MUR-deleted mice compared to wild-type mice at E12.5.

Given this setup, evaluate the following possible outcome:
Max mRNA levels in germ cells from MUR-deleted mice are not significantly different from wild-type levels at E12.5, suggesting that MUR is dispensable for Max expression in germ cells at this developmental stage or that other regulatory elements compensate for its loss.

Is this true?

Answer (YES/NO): NO